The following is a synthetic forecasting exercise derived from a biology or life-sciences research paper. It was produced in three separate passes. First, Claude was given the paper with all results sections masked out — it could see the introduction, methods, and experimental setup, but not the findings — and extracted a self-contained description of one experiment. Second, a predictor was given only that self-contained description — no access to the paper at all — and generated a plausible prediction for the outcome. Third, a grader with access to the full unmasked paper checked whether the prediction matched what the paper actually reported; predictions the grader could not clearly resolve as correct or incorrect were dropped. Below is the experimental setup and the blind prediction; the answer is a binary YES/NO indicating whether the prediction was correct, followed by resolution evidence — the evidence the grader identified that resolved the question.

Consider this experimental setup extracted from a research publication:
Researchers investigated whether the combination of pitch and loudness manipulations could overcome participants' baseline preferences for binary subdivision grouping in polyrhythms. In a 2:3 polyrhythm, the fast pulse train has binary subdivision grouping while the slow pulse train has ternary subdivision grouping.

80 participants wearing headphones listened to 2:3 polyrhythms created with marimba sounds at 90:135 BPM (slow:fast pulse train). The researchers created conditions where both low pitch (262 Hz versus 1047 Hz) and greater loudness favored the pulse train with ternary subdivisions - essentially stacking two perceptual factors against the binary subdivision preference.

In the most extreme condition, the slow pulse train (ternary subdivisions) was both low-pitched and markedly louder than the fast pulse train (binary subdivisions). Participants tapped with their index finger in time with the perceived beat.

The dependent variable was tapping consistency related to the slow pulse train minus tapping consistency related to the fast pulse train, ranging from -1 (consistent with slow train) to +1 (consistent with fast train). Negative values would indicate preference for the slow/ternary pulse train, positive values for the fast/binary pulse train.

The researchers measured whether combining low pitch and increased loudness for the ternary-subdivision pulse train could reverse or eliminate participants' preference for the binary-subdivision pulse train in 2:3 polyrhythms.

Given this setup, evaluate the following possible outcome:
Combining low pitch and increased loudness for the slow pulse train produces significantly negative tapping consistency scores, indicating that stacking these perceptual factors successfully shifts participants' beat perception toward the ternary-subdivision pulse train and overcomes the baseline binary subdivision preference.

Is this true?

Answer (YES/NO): NO